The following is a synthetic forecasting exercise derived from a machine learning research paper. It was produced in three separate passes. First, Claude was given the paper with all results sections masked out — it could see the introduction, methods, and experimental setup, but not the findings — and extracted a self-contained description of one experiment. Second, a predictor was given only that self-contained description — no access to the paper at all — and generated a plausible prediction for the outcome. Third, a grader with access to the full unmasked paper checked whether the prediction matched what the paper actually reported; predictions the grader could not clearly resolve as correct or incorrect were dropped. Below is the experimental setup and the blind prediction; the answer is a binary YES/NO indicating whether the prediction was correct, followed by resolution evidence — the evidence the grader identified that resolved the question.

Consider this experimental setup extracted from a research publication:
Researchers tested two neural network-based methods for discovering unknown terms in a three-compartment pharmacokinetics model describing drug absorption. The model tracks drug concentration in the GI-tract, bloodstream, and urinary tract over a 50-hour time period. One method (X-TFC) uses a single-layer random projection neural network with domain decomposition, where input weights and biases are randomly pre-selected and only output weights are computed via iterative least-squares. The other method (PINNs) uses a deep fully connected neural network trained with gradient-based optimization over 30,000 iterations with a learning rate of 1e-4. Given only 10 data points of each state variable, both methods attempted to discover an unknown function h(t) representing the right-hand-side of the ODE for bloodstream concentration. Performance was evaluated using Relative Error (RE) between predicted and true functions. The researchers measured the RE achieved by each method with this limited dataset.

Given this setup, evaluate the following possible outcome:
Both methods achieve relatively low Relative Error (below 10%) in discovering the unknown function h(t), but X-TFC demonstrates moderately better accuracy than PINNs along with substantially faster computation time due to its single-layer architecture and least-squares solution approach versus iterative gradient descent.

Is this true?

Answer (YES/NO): NO